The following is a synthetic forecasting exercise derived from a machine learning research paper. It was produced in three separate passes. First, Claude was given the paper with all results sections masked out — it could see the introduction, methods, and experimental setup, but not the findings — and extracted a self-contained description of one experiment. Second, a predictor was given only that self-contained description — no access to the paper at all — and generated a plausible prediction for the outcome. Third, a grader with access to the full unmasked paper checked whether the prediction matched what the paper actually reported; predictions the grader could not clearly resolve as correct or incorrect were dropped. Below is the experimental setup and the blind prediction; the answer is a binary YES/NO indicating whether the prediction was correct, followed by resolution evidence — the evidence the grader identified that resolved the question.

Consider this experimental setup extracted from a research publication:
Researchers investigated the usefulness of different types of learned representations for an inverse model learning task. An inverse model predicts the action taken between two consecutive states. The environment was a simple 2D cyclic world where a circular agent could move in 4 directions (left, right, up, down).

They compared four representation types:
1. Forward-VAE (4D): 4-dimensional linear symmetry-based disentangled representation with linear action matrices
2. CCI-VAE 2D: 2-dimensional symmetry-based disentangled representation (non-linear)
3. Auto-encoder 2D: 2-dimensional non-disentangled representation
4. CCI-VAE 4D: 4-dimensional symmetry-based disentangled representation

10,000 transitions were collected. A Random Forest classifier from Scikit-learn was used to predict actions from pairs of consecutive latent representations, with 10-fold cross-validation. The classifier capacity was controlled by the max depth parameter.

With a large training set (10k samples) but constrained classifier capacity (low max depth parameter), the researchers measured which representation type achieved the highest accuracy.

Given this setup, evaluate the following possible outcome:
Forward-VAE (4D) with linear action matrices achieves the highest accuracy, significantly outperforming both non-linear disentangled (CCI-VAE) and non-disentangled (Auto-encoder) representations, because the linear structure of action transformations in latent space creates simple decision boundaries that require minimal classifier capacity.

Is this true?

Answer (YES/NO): NO